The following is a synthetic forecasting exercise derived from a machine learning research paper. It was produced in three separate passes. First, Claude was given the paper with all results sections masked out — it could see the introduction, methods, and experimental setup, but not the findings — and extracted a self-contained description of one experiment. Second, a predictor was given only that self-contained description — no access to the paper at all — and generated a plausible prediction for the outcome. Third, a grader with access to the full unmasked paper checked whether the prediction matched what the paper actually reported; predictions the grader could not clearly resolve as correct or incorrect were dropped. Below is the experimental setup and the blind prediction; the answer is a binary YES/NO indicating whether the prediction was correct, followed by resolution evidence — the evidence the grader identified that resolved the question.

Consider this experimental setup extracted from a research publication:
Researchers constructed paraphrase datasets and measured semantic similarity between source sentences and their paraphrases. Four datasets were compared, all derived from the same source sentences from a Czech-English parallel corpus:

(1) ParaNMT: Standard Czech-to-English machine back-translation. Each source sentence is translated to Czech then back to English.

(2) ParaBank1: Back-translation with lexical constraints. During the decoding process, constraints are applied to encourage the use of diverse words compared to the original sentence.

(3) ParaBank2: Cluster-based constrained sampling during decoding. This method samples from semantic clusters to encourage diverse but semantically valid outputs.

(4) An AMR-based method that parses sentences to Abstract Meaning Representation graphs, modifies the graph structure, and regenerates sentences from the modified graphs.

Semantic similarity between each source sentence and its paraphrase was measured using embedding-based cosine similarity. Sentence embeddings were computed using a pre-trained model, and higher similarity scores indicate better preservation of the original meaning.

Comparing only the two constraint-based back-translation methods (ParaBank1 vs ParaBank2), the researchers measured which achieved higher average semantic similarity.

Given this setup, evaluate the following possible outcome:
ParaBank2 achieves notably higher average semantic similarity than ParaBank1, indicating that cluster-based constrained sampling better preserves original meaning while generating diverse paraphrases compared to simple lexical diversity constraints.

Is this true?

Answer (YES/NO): NO